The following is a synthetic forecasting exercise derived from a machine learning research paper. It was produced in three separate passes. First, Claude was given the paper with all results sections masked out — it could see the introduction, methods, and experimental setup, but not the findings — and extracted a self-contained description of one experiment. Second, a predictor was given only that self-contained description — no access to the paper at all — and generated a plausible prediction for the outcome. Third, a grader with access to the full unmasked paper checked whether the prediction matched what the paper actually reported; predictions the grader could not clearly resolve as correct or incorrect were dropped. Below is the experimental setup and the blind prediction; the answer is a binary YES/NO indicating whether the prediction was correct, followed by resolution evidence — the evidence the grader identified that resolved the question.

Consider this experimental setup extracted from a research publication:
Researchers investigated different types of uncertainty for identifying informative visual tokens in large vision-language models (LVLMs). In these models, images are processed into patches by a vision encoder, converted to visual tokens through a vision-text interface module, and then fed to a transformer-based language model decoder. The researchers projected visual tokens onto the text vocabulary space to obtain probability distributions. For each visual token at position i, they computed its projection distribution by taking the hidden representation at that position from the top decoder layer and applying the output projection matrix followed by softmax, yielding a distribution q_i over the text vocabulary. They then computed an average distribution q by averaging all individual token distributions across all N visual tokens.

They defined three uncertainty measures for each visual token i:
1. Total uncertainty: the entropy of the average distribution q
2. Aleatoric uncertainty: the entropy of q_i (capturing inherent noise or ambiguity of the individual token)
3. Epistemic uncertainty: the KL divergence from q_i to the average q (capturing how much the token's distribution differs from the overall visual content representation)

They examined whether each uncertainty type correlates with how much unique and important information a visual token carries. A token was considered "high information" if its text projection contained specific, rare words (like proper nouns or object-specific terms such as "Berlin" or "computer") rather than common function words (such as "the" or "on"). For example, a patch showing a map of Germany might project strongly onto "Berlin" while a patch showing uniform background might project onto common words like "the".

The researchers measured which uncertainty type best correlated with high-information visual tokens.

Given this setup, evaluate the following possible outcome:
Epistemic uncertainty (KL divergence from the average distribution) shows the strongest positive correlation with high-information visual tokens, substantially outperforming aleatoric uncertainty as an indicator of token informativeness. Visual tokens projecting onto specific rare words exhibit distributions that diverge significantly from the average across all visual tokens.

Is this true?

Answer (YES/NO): YES